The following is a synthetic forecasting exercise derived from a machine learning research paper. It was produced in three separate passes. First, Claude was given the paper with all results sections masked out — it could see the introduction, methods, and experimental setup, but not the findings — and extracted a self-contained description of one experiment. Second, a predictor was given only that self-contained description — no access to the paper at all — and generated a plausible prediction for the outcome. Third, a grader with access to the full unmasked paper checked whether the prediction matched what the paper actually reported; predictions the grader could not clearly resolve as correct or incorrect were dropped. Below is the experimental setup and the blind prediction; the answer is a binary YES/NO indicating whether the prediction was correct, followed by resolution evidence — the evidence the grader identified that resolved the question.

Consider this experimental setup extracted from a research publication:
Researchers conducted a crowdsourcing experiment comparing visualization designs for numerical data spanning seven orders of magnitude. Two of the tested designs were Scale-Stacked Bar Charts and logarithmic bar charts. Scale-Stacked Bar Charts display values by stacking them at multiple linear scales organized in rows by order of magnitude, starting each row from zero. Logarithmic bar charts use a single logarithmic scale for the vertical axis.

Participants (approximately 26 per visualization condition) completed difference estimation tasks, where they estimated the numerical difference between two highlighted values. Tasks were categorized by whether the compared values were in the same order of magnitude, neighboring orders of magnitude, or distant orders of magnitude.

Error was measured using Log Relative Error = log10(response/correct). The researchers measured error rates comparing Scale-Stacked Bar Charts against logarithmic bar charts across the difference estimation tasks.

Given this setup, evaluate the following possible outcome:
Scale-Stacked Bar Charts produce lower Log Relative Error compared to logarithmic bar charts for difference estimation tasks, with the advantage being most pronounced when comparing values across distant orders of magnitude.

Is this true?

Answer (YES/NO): NO